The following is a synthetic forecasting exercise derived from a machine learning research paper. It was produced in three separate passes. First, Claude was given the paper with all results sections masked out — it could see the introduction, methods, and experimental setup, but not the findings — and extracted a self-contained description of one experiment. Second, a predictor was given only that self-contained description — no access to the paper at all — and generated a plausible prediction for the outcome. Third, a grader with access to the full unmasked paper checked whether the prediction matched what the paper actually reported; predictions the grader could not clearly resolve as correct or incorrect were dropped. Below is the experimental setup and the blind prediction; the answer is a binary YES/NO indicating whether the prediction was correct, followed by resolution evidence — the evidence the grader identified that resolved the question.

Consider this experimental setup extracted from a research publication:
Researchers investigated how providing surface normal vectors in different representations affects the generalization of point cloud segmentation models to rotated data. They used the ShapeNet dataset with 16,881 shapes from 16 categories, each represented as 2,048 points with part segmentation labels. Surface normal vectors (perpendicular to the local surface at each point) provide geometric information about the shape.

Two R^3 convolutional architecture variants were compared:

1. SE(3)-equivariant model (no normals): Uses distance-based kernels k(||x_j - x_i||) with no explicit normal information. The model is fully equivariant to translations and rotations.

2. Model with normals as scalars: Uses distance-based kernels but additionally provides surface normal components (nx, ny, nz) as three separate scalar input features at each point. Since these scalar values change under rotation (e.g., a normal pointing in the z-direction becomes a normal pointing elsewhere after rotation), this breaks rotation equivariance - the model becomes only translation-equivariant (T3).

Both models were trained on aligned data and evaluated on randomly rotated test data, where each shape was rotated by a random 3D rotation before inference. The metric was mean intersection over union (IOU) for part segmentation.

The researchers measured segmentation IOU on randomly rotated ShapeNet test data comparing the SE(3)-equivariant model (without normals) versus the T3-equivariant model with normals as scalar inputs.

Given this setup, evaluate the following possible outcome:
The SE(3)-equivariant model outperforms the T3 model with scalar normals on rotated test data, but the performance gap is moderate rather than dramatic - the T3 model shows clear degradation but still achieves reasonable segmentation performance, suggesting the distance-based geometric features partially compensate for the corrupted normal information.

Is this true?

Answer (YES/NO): NO